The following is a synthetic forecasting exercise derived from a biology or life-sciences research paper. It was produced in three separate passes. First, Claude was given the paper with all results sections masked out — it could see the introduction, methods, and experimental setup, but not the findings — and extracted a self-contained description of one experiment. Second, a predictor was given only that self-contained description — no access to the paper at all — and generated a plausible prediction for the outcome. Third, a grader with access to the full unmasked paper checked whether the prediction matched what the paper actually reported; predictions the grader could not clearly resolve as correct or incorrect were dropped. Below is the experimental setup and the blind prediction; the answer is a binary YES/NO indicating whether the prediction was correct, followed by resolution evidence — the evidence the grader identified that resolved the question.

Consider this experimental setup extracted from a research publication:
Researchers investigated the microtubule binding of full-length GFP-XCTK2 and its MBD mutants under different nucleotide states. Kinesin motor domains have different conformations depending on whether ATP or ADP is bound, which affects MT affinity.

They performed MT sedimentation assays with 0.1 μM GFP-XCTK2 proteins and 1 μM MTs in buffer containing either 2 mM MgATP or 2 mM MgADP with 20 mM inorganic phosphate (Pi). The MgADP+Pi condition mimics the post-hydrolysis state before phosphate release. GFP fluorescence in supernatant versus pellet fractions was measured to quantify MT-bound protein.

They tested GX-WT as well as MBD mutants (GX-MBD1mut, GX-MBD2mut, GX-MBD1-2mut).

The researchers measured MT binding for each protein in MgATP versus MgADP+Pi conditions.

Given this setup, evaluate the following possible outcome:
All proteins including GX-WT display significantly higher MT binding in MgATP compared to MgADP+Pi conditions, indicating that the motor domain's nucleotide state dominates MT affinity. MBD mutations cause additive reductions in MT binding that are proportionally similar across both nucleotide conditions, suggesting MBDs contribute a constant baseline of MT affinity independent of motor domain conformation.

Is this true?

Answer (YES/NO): NO